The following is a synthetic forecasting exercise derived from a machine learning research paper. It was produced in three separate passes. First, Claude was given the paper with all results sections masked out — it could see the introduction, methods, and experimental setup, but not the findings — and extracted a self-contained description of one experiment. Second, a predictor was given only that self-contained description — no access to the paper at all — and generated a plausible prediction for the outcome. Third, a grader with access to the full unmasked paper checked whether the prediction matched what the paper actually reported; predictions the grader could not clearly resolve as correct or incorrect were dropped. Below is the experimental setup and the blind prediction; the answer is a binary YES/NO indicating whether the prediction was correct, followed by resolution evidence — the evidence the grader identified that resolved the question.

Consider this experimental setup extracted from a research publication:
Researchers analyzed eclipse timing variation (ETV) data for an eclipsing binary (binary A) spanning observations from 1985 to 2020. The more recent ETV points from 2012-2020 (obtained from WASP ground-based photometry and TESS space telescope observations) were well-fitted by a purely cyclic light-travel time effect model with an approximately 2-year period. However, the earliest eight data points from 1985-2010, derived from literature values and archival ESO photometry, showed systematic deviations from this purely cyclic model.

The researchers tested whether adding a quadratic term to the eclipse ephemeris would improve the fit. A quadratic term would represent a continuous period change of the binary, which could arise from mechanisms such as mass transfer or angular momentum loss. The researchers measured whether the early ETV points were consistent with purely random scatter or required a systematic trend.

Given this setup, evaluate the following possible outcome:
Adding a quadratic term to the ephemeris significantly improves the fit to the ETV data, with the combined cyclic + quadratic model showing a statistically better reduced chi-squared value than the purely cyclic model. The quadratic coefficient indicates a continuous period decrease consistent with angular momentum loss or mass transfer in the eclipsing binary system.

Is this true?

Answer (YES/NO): NO